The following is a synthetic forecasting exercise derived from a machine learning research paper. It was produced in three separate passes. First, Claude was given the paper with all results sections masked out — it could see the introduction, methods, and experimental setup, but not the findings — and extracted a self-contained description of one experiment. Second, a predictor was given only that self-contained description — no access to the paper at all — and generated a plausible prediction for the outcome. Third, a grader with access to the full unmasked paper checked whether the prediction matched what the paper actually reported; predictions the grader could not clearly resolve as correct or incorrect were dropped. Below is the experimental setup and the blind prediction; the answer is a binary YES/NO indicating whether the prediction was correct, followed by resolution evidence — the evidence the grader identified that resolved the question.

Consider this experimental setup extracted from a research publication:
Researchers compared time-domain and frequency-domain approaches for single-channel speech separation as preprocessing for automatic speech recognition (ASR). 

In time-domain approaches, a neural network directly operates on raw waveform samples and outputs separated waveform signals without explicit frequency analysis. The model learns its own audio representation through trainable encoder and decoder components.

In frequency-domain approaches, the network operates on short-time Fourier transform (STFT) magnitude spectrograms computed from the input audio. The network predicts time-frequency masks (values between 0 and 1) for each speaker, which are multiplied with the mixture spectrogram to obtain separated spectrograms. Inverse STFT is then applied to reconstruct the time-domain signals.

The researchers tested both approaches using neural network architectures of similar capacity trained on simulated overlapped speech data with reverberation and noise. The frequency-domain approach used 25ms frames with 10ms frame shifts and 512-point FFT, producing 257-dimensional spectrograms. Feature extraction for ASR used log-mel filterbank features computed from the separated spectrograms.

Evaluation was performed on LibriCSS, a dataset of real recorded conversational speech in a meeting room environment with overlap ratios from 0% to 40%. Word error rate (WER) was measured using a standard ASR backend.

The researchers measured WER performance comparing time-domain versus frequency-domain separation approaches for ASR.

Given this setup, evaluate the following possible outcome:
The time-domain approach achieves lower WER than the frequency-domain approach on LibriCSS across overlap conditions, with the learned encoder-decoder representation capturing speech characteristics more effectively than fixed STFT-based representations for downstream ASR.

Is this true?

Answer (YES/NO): NO